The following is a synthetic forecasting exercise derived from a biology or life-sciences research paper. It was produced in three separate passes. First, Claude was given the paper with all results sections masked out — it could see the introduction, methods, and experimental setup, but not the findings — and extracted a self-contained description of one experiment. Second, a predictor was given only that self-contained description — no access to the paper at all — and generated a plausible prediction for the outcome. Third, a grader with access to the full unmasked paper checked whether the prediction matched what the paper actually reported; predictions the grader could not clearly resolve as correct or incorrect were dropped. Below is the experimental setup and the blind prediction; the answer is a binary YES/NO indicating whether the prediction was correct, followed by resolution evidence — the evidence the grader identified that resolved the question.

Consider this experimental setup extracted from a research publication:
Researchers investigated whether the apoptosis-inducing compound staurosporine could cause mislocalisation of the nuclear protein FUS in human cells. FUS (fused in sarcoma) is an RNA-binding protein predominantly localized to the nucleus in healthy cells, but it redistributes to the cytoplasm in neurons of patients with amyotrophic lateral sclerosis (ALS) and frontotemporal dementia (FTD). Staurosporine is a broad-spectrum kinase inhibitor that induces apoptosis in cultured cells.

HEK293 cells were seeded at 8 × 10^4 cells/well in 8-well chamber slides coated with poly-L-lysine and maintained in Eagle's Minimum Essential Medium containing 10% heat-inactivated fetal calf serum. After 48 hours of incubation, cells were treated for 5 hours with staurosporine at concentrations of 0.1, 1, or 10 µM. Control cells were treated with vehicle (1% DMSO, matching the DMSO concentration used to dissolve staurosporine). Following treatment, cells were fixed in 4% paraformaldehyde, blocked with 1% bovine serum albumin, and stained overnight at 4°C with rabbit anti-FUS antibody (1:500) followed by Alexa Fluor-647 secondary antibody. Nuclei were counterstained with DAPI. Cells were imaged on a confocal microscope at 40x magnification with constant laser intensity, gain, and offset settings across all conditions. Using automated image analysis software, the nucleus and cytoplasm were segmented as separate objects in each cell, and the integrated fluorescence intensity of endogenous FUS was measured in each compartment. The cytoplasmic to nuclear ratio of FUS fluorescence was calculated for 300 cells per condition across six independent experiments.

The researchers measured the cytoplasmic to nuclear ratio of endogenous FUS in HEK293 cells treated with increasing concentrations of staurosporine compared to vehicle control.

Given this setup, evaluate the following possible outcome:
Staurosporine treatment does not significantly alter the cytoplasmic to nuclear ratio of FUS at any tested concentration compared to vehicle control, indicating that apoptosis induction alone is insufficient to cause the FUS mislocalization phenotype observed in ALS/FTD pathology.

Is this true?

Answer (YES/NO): NO